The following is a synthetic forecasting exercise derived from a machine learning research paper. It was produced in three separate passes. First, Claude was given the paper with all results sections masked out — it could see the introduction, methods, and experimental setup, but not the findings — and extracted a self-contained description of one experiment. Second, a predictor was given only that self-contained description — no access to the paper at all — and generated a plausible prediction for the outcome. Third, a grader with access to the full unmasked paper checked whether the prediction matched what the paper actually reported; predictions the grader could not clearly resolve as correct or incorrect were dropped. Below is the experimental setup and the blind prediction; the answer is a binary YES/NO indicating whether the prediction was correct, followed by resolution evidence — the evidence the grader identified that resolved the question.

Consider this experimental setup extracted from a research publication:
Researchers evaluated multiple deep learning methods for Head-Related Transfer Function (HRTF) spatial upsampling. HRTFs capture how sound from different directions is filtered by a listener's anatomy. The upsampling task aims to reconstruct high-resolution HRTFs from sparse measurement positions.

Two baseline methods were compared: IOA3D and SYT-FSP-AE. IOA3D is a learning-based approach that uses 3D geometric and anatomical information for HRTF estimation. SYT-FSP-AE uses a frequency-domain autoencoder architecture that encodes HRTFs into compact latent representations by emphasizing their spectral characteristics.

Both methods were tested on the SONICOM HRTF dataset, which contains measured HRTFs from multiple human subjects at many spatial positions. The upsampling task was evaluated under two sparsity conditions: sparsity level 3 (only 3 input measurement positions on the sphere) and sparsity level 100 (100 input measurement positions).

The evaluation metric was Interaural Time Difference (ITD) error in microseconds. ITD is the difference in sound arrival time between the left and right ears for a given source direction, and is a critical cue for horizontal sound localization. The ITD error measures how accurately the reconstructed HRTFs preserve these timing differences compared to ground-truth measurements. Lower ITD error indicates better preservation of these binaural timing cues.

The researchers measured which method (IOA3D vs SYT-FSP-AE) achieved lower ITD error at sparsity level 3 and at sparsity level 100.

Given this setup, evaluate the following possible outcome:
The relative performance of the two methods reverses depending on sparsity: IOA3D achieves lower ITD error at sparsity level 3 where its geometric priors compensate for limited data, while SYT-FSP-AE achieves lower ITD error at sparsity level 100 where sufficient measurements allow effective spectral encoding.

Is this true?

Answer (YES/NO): NO